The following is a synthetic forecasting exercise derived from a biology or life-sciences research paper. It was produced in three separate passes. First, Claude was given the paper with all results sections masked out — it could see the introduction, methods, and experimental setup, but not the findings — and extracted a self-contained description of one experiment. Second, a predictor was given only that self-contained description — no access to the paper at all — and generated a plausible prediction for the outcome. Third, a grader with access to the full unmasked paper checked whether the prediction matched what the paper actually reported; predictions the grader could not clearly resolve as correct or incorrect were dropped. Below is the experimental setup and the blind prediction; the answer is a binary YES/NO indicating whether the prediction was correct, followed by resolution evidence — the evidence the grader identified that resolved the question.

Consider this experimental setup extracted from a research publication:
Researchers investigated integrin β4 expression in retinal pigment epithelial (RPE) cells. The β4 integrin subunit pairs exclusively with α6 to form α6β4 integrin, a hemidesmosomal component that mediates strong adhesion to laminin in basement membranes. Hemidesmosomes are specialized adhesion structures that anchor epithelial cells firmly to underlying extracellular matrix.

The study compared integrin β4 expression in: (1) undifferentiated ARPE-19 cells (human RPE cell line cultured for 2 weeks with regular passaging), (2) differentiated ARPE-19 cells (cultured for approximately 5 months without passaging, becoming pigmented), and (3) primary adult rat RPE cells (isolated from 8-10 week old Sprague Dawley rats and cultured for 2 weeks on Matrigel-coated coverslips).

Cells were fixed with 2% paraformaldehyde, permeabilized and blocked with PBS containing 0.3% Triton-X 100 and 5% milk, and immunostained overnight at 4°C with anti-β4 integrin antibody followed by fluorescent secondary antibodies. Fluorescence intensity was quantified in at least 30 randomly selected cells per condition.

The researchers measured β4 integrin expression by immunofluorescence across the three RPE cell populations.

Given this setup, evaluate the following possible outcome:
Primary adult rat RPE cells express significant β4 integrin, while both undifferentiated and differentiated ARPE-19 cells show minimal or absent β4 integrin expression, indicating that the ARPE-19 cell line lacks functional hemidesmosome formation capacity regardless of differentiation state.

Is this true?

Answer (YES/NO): NO